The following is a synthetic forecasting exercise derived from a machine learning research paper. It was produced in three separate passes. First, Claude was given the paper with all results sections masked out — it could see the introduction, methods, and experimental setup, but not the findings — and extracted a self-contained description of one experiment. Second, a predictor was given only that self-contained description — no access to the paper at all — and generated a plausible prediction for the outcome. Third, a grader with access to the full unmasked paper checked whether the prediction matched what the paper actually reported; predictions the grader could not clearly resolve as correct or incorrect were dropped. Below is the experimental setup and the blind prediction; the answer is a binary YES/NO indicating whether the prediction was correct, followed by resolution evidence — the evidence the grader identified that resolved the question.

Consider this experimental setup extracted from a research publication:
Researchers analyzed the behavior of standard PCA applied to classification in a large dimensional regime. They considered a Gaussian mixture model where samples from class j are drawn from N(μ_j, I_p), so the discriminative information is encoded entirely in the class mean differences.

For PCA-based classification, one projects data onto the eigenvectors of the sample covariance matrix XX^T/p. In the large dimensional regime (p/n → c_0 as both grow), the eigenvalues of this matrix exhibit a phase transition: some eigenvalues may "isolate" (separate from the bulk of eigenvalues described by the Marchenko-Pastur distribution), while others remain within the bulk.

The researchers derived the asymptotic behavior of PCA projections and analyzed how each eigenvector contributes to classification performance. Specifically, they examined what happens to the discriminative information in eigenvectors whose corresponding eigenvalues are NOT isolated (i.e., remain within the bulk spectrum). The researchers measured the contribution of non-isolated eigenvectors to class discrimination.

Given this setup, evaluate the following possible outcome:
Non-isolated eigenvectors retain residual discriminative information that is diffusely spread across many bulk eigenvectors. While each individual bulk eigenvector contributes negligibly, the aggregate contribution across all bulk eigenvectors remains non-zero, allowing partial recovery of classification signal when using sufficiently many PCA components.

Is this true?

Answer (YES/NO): NO